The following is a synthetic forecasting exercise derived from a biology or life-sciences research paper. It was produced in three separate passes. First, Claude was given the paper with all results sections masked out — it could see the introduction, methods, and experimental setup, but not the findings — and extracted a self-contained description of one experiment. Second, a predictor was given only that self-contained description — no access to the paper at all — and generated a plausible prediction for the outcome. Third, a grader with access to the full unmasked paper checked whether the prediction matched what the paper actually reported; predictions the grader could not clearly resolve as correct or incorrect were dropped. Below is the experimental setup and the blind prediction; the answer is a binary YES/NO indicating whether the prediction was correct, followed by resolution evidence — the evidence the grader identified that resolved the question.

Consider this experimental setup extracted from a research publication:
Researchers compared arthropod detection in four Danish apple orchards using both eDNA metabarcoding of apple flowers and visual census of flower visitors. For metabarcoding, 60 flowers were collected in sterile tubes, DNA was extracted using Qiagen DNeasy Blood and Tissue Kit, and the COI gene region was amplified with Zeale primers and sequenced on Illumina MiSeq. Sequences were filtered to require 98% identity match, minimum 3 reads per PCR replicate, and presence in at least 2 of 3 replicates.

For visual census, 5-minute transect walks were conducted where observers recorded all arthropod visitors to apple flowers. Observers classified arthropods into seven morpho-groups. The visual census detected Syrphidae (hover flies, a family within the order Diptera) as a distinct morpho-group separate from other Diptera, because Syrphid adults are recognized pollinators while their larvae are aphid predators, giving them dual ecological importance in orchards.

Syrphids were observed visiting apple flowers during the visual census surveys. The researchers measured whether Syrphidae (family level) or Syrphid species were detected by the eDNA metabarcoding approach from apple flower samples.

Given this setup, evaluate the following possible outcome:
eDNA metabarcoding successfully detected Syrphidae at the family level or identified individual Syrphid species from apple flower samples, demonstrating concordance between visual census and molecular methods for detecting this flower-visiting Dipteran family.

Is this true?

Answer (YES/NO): NO